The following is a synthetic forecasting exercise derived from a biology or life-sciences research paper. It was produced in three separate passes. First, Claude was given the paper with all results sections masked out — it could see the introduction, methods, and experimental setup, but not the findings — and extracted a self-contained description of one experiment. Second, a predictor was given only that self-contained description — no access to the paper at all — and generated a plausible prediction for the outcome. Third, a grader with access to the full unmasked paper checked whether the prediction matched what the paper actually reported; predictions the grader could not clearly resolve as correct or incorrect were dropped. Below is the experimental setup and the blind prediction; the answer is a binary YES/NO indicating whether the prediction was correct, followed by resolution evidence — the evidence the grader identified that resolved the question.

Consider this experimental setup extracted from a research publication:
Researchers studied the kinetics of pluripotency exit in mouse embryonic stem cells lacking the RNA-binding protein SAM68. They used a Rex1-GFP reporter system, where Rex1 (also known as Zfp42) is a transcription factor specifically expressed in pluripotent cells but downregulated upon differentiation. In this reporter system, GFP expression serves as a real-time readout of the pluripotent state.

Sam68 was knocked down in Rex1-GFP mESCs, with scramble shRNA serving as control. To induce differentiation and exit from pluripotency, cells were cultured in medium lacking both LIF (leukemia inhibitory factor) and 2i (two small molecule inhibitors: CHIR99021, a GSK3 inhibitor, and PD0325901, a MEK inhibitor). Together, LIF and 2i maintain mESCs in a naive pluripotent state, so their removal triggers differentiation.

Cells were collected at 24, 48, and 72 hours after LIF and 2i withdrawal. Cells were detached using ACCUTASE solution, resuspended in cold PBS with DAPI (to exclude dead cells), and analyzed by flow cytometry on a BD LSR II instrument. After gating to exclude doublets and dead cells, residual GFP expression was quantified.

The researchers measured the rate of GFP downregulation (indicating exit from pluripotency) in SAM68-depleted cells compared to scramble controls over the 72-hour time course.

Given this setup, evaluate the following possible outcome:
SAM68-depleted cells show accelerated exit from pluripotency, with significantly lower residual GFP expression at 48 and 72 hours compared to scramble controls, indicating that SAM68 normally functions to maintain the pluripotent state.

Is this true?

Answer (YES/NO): NO